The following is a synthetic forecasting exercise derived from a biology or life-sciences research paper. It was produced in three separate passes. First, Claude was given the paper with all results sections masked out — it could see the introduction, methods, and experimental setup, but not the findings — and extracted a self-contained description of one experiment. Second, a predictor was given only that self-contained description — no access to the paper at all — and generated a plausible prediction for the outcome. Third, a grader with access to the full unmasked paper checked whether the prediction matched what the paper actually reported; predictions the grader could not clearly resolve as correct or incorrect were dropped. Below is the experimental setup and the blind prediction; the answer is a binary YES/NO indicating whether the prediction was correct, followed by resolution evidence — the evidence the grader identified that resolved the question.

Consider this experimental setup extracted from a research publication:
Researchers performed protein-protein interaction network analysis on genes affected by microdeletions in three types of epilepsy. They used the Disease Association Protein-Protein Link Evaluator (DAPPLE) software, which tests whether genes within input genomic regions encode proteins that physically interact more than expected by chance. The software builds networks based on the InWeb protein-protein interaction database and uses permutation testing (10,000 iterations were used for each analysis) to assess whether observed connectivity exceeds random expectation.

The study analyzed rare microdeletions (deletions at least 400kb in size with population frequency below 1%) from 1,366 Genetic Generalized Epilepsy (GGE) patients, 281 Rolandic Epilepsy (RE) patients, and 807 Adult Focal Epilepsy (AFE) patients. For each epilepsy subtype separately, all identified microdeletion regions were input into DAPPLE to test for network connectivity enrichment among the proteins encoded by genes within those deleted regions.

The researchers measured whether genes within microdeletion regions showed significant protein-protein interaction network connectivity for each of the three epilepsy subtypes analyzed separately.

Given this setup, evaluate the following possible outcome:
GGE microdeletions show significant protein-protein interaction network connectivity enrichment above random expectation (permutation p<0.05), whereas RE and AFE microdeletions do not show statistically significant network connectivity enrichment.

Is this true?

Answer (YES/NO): YES